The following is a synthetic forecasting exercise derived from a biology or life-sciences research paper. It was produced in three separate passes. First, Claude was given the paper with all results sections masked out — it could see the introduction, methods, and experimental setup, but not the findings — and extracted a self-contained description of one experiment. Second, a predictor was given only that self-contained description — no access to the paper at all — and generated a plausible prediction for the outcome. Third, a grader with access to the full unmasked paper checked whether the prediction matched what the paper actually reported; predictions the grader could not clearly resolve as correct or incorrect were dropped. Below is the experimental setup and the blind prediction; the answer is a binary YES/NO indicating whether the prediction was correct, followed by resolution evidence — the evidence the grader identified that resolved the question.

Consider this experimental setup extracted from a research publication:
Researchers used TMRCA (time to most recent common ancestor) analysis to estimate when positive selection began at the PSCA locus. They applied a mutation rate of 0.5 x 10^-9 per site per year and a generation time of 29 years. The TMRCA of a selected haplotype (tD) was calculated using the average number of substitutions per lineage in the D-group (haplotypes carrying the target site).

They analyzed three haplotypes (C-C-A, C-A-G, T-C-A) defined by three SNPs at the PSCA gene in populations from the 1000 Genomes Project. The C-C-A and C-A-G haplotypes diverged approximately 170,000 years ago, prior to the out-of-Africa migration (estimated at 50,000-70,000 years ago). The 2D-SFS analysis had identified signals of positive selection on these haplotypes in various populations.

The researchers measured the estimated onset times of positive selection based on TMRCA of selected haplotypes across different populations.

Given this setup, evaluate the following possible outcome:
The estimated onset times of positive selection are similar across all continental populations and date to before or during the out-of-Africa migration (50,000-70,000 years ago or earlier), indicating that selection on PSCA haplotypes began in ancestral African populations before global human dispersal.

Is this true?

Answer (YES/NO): NO